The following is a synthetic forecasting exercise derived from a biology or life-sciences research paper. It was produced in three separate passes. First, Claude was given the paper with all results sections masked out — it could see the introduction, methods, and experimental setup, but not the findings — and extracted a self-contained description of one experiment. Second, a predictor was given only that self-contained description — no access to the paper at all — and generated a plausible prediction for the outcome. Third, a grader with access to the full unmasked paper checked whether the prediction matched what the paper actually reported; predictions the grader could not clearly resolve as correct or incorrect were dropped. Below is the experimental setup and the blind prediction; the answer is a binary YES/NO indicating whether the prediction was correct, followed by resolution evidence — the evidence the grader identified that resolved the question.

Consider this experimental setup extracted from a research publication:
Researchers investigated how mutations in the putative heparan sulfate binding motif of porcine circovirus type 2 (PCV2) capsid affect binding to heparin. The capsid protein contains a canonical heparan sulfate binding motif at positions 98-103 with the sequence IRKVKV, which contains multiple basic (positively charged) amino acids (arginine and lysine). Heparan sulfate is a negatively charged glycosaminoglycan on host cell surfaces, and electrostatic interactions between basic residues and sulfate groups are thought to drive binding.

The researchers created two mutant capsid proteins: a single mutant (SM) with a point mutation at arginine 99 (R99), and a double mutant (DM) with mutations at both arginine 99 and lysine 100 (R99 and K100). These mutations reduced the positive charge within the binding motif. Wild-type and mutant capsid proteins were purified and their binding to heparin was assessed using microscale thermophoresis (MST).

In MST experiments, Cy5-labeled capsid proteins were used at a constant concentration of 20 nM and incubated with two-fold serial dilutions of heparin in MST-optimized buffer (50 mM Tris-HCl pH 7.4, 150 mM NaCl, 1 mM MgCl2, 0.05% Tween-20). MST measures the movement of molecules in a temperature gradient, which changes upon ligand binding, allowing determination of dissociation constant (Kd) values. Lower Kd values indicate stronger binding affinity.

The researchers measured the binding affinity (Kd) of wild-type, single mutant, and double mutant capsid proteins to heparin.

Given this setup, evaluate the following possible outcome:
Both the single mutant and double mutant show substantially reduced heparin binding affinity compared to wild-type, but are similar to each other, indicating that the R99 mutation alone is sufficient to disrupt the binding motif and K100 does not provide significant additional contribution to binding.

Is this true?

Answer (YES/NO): YES